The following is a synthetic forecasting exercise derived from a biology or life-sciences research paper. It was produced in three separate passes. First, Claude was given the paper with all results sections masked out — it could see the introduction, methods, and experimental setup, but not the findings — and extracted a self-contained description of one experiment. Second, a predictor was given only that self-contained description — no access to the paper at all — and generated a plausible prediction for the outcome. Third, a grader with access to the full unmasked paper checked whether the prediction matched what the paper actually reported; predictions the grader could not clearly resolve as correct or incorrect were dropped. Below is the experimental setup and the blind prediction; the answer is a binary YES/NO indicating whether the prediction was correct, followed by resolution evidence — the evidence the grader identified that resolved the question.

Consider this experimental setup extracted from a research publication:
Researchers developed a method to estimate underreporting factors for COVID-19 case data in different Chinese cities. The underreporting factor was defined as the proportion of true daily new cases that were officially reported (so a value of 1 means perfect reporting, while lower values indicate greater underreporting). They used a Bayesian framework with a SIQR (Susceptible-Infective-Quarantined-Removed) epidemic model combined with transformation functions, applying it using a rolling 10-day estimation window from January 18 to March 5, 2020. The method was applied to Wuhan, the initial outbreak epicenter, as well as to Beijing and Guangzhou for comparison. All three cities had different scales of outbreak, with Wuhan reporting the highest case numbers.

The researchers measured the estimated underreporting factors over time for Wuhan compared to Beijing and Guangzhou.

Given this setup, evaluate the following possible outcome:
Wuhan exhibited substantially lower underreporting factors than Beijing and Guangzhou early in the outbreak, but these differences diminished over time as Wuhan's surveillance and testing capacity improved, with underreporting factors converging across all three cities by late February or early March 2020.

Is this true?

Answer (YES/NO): YES